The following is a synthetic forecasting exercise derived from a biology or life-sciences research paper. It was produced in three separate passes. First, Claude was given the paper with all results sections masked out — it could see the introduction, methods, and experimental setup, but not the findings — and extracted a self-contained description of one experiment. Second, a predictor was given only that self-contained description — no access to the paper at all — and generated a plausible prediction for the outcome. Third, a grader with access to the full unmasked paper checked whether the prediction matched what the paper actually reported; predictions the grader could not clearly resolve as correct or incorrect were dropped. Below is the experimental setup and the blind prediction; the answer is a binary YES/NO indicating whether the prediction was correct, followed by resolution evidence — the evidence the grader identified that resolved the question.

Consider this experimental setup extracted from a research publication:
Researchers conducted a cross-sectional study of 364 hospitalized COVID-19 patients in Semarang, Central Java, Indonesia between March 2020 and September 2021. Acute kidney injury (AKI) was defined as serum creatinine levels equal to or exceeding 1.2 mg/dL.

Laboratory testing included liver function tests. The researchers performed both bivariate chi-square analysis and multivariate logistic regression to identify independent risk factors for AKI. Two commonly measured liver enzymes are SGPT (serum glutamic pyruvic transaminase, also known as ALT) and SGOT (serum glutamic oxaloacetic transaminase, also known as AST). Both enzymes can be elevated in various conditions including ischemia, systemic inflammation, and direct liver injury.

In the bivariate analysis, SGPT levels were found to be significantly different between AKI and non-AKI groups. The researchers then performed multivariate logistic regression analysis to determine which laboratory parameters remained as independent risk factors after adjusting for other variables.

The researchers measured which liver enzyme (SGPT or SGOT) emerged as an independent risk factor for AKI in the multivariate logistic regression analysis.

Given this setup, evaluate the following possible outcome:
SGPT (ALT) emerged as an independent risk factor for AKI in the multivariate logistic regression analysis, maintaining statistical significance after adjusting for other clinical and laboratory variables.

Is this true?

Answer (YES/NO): NO